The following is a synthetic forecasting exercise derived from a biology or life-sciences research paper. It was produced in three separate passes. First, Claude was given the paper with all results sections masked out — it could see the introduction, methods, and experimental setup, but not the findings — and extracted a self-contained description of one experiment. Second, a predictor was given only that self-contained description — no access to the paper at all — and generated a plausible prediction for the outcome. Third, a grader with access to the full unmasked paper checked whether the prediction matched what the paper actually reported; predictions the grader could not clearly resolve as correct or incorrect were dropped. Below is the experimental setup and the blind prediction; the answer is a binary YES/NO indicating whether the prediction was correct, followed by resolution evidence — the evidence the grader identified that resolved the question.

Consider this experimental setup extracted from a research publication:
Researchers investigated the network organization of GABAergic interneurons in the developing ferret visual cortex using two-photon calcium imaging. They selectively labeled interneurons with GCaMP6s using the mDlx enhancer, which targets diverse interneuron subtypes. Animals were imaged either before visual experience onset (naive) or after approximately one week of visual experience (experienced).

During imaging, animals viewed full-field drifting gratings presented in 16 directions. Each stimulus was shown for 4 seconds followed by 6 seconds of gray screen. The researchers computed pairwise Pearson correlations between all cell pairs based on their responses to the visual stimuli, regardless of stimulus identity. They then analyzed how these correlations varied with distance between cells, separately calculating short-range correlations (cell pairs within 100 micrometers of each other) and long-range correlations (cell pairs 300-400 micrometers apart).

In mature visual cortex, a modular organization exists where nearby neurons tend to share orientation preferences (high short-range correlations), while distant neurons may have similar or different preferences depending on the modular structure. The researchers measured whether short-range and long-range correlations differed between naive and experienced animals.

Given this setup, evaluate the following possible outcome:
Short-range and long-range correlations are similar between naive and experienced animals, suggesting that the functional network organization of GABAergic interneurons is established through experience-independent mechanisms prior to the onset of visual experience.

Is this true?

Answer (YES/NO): NO